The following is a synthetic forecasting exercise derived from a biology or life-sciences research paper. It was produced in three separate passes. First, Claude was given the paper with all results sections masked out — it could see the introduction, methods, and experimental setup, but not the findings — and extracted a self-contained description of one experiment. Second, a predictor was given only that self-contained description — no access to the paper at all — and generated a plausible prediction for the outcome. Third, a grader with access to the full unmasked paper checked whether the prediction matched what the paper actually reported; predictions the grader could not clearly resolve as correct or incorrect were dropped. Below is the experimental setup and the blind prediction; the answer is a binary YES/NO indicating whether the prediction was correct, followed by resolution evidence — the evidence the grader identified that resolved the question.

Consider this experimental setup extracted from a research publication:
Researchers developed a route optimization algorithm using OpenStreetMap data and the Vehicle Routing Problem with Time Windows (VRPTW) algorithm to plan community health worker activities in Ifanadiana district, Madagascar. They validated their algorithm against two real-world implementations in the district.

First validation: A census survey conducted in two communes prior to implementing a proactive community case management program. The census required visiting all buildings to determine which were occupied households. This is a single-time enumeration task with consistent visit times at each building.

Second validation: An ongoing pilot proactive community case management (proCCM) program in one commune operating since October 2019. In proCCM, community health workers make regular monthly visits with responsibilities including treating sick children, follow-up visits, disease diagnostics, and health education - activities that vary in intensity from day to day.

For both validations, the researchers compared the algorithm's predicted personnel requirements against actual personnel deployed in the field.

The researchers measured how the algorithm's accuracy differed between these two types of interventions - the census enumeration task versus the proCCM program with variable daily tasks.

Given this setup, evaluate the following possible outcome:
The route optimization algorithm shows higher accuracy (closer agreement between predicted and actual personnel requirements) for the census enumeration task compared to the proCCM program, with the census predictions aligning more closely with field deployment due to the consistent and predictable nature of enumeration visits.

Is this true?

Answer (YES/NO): YES